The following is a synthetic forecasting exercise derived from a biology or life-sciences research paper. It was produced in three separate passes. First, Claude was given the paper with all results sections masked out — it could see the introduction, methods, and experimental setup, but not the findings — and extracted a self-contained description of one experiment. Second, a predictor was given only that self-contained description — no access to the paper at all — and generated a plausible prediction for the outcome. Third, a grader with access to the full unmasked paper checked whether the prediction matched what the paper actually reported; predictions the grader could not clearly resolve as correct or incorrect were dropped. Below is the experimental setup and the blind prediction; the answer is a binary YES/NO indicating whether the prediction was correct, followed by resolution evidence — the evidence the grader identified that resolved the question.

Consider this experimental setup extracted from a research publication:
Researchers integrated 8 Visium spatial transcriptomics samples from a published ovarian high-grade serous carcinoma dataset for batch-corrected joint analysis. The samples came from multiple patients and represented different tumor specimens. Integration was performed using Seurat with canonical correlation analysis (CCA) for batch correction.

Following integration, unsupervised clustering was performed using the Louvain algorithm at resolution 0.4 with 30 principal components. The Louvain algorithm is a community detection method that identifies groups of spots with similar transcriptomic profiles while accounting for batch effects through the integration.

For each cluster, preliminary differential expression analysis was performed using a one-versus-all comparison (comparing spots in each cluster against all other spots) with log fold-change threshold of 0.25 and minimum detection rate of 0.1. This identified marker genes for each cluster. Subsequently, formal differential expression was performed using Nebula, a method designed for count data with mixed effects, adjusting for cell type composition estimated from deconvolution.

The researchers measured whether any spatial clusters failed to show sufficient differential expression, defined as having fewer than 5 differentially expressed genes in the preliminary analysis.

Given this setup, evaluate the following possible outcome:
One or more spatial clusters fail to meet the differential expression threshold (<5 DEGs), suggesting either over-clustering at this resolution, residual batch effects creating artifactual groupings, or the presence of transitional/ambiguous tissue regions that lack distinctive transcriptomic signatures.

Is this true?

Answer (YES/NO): YES